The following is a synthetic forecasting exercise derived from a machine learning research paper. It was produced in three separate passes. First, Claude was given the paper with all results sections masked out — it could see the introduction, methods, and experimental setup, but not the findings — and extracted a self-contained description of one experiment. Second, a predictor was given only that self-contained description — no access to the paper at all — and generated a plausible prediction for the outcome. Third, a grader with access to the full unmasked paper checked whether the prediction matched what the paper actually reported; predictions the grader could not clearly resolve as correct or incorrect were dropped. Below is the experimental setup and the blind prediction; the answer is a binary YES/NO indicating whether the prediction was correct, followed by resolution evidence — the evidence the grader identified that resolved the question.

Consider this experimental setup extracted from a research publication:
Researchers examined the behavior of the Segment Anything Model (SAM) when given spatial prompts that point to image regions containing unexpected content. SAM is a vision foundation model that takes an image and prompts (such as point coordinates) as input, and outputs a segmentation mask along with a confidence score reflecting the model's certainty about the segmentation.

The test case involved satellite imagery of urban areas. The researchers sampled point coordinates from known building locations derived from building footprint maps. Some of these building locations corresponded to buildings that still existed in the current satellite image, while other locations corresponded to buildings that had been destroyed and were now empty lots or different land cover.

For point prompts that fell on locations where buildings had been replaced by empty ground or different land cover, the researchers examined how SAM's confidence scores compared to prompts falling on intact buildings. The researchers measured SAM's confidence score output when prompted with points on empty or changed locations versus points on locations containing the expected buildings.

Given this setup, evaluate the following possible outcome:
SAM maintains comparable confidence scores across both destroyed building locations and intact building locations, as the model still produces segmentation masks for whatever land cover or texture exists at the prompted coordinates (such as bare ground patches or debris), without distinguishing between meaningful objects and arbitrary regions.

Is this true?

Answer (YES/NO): NO